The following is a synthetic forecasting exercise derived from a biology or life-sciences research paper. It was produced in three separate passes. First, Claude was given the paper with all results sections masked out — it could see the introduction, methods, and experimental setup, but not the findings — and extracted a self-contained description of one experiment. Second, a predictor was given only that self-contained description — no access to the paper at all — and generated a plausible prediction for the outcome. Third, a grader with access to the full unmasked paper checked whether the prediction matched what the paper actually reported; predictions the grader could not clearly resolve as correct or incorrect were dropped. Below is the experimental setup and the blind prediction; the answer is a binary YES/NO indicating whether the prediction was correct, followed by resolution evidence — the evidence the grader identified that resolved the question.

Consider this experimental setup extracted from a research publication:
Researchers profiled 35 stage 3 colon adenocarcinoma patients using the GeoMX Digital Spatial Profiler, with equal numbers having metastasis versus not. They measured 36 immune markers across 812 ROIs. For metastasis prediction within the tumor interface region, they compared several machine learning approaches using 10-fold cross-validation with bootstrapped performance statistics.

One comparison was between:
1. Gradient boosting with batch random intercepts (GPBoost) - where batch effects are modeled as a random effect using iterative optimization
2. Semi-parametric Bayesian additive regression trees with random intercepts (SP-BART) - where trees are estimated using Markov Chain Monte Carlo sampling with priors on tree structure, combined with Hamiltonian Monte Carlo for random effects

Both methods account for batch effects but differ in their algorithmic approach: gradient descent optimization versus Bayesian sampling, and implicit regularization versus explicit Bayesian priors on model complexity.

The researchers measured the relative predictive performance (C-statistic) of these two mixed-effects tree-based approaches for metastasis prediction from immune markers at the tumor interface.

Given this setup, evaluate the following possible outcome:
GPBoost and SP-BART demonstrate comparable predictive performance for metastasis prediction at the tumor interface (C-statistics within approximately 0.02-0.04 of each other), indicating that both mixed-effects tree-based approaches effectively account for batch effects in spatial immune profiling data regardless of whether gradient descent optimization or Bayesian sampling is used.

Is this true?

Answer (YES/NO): NO